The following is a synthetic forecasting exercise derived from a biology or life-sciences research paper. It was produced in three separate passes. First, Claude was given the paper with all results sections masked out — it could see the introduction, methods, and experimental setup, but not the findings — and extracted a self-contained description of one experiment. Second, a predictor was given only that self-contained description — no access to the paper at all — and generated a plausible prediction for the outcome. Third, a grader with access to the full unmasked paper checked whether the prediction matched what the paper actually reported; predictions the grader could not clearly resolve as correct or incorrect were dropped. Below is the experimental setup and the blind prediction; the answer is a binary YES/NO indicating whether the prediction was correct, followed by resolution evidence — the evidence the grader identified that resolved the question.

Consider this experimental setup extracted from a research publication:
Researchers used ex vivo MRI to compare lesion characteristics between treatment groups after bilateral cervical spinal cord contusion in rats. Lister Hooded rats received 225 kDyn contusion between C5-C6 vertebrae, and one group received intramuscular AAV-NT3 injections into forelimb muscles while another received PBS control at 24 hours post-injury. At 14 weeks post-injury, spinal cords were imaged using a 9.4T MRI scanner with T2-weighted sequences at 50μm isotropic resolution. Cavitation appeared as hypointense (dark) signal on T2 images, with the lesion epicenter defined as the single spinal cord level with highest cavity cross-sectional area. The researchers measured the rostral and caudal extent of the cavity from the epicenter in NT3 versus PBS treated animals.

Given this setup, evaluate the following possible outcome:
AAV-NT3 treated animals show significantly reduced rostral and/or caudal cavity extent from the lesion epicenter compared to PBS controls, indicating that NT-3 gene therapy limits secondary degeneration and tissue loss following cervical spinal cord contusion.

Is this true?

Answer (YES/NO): YES